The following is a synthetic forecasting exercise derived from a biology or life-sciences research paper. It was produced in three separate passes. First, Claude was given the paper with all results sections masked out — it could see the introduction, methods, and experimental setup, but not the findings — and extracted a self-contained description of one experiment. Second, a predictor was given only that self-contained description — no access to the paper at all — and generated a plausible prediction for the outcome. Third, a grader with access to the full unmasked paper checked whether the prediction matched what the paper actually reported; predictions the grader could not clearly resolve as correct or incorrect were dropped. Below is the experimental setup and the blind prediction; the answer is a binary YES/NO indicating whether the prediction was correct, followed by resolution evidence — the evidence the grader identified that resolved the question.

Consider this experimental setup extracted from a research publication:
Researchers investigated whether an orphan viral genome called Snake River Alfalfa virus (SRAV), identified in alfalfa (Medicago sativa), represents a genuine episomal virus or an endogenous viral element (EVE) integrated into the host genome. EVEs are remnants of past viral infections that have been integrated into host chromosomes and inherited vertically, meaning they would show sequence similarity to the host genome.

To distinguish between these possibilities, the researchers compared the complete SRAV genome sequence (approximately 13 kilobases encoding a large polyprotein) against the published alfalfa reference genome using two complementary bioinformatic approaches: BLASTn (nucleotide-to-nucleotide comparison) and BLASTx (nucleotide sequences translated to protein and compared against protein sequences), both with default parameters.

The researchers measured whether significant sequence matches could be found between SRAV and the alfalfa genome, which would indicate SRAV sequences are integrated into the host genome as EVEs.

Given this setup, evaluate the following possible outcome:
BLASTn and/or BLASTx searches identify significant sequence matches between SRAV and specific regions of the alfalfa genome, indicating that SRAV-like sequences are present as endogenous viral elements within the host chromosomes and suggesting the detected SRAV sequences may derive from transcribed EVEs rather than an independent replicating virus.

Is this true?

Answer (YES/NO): NO